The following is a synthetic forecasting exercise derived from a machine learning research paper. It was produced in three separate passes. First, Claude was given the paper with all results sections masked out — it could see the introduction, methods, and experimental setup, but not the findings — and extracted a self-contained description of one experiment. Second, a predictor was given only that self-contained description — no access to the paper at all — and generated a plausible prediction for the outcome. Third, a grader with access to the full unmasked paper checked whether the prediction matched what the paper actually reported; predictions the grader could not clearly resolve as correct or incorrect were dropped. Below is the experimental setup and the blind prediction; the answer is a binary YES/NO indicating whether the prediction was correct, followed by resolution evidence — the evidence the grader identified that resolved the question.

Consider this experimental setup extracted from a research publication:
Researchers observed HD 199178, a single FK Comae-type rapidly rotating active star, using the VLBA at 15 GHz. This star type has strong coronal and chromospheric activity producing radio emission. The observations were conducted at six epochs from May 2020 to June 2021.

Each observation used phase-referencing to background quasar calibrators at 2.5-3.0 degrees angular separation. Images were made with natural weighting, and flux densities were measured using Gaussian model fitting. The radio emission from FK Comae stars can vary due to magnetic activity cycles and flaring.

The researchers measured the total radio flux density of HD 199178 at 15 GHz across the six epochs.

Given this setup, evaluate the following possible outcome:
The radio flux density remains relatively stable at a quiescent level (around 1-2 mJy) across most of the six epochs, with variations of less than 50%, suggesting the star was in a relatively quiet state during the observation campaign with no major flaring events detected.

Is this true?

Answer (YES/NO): NO